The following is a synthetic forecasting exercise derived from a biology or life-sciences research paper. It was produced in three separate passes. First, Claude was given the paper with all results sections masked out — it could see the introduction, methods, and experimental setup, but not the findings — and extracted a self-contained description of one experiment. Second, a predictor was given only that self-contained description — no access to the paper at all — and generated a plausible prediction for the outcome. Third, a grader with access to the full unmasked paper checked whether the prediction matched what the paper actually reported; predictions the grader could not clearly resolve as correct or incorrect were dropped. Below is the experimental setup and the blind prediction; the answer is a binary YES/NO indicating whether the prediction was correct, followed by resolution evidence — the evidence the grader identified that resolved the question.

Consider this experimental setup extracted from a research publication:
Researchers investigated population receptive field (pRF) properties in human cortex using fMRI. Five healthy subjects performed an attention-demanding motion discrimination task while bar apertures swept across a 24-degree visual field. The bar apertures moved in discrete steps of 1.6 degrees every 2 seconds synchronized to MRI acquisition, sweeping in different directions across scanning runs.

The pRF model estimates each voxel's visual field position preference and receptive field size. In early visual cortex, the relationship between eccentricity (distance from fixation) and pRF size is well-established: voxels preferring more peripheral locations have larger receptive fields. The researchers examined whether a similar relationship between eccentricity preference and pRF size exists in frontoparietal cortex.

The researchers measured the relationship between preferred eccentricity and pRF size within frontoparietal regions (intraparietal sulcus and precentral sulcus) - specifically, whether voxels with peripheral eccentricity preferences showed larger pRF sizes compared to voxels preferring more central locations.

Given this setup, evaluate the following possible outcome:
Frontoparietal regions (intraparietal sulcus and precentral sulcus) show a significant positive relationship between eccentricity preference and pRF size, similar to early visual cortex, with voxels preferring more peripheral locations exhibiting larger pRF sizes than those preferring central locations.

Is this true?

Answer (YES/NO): NO